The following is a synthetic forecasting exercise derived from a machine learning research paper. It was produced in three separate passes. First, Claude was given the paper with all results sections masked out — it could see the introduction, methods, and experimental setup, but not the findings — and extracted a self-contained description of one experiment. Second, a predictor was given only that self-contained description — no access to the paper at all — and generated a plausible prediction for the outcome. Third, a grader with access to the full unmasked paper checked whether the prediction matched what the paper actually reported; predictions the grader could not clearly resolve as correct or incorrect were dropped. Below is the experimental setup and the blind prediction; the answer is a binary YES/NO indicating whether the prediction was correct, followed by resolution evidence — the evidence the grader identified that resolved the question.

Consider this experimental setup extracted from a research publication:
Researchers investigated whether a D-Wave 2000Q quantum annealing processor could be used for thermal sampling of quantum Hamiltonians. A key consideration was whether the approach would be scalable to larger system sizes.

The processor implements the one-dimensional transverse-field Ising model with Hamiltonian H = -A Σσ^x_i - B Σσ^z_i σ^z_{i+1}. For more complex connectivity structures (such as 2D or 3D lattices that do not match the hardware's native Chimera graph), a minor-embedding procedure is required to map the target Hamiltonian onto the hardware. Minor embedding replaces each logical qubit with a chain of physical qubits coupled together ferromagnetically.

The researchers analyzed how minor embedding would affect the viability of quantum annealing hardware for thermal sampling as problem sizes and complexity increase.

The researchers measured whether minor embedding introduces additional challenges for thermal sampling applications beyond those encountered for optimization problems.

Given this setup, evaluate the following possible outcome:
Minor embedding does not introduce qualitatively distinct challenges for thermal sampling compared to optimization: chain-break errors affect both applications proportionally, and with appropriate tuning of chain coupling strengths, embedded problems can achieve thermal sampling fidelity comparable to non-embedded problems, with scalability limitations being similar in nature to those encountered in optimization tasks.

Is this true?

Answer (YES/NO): NO